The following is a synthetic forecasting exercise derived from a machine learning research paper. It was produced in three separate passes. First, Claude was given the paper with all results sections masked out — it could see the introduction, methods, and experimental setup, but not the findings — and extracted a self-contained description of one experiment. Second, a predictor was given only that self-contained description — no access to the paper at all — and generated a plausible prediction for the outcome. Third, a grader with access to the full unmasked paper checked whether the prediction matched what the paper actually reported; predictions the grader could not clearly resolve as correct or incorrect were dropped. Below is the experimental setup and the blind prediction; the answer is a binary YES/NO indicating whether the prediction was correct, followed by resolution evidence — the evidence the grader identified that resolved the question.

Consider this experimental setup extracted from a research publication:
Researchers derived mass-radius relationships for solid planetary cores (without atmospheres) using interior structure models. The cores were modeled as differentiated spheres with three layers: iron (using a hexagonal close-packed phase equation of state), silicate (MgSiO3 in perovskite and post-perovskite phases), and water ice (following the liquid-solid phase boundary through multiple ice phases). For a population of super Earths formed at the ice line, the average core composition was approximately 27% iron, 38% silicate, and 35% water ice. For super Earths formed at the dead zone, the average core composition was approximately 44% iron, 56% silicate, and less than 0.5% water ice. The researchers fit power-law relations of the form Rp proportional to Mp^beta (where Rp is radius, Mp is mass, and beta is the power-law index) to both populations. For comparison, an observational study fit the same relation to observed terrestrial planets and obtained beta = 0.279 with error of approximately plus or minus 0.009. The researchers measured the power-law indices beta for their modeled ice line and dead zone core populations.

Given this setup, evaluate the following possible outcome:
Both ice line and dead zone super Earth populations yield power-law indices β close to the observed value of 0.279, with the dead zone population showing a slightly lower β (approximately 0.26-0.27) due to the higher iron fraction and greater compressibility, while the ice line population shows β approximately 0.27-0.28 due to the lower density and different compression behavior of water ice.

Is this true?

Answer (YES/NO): NO